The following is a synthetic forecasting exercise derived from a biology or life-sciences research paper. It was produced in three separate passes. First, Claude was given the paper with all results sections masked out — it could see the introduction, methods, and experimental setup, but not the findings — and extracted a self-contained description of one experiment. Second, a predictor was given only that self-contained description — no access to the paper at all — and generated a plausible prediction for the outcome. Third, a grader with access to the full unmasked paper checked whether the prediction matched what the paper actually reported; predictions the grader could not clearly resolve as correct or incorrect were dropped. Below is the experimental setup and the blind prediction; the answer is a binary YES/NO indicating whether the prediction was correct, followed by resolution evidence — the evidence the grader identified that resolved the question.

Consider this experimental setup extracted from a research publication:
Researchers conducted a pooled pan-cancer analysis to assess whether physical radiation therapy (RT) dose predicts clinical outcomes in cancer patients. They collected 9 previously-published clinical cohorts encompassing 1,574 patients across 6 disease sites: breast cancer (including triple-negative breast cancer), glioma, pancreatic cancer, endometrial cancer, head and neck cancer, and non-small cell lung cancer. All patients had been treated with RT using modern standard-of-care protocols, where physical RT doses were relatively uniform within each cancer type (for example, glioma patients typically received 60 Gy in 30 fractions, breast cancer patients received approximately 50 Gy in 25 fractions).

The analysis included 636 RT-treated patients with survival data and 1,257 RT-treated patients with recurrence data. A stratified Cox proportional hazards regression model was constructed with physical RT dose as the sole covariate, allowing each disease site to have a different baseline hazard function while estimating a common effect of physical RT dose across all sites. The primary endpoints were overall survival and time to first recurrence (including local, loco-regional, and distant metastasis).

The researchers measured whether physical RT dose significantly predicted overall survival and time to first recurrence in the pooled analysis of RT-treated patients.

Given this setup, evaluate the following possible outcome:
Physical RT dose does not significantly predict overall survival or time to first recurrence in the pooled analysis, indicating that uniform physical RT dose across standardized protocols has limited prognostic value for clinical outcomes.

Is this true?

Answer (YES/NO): YES